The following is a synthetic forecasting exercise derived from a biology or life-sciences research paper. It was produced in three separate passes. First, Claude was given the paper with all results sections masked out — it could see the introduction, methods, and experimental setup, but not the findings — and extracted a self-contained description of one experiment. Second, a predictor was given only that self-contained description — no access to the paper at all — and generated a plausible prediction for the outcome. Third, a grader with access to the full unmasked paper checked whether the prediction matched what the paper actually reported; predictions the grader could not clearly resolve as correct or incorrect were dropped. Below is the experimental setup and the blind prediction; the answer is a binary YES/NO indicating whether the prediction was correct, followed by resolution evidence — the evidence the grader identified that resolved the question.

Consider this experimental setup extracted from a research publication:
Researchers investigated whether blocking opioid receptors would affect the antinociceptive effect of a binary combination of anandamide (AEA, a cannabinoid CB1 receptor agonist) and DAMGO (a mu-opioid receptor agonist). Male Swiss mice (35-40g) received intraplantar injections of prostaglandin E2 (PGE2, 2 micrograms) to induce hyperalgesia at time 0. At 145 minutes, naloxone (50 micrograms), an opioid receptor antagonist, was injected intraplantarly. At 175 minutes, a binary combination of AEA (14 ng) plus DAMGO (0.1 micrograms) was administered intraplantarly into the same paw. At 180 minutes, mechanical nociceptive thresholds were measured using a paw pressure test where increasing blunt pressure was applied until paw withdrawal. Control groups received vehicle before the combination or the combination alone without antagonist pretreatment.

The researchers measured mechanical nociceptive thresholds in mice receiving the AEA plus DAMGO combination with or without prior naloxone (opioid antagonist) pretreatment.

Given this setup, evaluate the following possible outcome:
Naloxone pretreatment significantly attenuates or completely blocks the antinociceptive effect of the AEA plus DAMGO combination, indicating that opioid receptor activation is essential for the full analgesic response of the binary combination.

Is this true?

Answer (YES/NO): YES